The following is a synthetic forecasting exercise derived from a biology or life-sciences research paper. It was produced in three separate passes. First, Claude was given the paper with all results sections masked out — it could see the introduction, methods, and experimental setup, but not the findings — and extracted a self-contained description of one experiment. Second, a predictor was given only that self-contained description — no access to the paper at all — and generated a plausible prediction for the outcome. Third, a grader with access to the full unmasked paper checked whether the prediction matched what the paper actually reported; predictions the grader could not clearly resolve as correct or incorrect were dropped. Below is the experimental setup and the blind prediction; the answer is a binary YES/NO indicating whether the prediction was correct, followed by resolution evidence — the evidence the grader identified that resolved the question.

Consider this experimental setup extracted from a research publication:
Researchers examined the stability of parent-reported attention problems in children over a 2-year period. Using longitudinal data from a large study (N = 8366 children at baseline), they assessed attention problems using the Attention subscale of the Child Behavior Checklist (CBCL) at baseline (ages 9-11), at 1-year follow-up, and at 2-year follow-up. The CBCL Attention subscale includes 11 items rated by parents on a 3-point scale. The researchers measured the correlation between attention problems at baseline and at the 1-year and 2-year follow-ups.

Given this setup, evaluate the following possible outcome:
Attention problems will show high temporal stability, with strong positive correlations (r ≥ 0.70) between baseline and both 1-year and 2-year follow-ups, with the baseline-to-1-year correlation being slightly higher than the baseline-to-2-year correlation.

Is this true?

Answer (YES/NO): NO